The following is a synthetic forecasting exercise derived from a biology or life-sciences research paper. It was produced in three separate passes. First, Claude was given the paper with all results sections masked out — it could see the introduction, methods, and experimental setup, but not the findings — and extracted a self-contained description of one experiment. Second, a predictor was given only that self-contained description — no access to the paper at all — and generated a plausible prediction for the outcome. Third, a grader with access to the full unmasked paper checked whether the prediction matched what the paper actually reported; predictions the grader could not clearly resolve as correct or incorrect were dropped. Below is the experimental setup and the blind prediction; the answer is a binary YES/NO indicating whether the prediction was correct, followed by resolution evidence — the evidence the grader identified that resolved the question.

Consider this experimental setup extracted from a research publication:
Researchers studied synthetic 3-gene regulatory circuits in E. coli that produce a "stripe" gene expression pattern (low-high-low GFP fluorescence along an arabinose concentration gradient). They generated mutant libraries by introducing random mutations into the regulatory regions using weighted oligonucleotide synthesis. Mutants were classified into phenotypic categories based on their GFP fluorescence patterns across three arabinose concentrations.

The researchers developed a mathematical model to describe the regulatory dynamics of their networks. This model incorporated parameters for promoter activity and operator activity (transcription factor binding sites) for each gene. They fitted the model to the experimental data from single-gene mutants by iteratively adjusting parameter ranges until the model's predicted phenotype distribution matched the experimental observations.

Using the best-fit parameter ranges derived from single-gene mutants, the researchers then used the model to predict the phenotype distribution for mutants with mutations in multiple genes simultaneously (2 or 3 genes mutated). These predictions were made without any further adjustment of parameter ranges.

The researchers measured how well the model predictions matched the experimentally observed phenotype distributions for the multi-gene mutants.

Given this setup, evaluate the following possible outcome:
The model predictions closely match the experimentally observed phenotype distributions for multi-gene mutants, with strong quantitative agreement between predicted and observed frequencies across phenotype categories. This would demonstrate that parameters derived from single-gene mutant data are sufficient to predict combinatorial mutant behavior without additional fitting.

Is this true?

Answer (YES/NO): YES